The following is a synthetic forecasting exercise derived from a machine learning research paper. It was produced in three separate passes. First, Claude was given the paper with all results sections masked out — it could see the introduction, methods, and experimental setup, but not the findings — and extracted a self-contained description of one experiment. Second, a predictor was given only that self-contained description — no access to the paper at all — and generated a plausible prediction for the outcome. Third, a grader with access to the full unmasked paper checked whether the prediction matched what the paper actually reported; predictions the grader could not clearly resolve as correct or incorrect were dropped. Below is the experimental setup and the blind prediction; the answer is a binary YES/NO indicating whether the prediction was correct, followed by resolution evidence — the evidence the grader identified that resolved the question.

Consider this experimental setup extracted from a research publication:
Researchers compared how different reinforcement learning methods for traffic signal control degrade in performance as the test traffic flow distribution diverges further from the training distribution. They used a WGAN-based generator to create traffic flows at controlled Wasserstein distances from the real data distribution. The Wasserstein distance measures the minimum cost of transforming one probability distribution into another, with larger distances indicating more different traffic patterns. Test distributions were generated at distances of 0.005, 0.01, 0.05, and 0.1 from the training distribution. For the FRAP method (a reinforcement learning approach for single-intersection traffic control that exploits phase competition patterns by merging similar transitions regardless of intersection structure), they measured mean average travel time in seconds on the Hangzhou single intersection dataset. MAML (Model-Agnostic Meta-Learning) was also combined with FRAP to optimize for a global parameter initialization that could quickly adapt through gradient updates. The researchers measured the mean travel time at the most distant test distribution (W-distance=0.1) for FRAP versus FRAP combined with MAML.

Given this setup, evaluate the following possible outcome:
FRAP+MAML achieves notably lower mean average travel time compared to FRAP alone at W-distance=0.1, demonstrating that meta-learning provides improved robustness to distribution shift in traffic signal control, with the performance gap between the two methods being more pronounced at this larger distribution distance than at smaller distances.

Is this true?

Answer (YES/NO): NO